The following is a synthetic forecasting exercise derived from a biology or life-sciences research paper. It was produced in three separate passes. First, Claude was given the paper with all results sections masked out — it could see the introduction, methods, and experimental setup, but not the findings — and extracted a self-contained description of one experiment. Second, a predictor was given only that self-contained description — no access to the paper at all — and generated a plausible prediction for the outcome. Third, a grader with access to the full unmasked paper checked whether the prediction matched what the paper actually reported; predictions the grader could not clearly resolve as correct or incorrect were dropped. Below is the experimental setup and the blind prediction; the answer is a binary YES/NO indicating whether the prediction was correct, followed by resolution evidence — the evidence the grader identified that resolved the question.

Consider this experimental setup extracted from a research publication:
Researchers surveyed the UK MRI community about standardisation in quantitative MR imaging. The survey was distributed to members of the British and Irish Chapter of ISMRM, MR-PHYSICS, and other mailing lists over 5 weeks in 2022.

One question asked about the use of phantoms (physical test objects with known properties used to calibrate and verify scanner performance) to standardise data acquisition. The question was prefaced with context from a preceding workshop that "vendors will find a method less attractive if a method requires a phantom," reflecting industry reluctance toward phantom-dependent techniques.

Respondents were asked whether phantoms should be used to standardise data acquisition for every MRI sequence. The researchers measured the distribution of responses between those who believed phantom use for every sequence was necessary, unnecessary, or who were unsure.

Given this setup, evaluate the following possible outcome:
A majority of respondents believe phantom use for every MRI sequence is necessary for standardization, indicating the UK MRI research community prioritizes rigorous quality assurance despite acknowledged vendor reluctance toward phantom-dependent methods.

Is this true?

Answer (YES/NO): NO